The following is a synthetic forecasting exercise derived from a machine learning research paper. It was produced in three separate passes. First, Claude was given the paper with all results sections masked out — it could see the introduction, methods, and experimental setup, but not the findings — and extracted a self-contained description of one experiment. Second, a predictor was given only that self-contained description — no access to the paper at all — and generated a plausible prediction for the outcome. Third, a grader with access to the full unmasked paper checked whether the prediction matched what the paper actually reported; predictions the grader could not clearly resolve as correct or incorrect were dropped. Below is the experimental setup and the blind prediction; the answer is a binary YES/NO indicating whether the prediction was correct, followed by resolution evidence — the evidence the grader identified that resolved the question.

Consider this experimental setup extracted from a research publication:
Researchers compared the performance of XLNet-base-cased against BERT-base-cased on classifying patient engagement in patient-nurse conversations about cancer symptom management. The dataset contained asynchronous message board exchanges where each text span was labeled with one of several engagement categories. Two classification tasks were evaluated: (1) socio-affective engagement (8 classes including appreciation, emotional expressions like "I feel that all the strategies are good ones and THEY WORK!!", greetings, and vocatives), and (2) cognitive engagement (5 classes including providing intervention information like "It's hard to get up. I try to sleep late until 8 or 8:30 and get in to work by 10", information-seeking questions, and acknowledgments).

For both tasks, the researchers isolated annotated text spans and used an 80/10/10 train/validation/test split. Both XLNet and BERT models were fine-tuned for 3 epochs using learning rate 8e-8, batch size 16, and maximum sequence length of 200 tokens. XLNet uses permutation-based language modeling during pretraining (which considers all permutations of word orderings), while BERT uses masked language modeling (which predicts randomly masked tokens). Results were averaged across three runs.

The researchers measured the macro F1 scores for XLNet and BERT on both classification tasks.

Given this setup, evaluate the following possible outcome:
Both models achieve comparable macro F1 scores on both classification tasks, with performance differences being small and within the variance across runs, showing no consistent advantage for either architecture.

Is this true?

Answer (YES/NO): NO